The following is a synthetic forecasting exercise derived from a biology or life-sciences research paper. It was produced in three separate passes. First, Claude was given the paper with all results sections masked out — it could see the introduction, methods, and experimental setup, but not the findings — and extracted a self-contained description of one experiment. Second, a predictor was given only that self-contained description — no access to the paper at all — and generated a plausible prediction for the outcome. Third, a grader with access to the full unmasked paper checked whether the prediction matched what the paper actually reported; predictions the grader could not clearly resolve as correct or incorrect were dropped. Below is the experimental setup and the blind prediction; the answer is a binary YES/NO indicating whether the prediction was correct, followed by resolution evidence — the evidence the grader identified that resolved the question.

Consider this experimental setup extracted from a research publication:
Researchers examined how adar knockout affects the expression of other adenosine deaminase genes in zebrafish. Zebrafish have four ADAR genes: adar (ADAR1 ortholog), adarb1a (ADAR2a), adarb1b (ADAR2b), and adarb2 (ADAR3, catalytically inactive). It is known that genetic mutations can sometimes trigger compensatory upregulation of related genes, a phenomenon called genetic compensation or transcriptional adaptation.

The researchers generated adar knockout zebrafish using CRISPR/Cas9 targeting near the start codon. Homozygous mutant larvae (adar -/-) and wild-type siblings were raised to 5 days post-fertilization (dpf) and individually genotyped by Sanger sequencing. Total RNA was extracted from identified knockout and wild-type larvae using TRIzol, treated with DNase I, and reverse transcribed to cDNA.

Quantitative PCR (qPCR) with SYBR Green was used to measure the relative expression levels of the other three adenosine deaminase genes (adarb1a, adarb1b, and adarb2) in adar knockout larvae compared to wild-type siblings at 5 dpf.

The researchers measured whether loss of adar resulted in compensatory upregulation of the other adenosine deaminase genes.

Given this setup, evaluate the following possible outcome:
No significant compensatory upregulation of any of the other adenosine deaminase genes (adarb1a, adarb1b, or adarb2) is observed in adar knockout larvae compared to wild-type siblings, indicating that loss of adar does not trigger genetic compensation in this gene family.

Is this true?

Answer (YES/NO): YES